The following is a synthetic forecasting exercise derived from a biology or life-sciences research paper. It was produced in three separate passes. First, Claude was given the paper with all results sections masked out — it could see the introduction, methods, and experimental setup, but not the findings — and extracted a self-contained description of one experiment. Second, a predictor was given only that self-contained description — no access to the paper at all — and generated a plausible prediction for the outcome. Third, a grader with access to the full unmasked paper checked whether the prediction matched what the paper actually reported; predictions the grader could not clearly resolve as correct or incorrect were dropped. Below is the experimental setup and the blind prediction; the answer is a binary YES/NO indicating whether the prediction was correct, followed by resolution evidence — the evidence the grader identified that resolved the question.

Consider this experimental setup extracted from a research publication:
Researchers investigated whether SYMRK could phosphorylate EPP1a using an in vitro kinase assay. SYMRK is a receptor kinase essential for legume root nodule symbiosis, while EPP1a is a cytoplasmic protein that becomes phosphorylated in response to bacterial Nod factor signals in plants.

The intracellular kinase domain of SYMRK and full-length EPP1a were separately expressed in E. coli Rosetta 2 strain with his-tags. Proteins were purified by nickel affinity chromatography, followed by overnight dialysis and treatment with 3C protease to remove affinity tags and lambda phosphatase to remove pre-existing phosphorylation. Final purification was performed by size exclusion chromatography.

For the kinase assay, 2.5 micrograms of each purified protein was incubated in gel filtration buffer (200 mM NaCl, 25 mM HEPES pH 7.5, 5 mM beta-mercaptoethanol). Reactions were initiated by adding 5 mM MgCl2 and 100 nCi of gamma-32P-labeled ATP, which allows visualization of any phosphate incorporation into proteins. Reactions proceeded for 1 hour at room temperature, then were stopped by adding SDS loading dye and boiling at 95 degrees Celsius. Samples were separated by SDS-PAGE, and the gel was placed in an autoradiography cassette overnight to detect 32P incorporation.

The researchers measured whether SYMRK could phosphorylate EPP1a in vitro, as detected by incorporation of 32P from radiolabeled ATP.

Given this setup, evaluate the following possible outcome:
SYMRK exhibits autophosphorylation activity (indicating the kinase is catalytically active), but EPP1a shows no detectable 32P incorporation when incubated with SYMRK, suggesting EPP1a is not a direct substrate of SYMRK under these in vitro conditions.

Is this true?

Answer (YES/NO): NO